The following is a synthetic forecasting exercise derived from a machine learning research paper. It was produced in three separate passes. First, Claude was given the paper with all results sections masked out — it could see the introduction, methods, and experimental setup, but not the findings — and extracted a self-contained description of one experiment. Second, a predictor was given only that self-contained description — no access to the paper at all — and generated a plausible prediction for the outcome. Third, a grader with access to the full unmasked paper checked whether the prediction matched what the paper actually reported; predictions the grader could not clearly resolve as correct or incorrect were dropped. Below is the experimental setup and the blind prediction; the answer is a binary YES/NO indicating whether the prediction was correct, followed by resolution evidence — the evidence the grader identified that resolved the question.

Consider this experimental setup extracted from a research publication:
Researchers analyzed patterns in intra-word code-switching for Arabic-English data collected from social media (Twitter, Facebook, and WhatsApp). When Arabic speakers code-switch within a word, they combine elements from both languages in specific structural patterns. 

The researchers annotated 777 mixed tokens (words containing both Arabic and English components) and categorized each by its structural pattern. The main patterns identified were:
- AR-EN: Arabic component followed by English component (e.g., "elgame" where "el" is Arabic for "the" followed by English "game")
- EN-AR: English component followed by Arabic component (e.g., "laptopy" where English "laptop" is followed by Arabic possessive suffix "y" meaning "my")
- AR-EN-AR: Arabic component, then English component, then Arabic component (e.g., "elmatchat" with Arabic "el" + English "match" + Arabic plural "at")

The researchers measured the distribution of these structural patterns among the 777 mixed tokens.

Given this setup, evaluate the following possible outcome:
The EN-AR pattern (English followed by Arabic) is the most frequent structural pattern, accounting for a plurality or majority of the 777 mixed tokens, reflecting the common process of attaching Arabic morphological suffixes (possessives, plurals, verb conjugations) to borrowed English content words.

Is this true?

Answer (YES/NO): NO